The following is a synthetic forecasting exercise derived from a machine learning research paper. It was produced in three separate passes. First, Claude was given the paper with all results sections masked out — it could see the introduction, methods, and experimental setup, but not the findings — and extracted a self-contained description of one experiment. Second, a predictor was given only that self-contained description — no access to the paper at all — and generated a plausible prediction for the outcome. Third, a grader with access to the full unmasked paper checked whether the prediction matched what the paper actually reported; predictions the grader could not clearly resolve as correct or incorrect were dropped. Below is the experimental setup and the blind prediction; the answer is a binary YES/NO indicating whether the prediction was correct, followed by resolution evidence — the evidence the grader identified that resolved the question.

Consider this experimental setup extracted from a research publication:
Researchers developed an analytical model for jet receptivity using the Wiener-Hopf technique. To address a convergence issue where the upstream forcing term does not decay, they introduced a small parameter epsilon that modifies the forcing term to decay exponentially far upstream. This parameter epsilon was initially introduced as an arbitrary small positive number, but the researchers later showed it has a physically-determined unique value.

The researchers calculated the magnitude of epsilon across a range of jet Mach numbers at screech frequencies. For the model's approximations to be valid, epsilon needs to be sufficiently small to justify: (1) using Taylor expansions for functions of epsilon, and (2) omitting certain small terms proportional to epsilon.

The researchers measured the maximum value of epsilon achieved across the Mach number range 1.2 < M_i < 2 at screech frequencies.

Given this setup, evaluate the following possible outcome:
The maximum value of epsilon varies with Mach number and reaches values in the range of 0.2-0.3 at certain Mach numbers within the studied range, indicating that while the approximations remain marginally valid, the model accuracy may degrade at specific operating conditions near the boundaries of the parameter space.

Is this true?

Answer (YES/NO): NO